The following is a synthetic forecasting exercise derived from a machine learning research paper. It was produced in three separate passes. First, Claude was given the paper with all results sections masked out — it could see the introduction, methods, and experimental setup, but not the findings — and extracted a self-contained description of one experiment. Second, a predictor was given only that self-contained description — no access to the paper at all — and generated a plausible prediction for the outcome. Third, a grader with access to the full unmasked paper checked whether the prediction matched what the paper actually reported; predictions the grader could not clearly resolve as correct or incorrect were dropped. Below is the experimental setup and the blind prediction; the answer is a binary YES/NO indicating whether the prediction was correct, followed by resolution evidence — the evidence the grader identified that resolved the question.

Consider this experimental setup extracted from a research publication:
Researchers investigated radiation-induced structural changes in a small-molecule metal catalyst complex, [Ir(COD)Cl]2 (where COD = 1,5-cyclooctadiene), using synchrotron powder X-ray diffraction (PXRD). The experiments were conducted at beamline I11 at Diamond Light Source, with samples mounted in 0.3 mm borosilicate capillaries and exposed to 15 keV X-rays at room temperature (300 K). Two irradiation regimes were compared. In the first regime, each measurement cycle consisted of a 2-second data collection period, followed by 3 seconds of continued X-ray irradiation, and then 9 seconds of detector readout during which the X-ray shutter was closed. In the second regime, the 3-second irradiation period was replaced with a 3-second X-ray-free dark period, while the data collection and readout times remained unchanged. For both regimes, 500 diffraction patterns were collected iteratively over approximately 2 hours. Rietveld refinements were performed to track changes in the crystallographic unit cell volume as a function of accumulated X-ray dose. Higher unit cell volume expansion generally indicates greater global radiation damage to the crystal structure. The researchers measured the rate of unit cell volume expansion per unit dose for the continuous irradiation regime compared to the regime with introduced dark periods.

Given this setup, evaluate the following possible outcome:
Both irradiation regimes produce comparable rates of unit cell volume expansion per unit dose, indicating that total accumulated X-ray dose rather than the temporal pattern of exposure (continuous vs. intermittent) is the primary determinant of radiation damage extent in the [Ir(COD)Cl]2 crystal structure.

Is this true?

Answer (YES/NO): NO